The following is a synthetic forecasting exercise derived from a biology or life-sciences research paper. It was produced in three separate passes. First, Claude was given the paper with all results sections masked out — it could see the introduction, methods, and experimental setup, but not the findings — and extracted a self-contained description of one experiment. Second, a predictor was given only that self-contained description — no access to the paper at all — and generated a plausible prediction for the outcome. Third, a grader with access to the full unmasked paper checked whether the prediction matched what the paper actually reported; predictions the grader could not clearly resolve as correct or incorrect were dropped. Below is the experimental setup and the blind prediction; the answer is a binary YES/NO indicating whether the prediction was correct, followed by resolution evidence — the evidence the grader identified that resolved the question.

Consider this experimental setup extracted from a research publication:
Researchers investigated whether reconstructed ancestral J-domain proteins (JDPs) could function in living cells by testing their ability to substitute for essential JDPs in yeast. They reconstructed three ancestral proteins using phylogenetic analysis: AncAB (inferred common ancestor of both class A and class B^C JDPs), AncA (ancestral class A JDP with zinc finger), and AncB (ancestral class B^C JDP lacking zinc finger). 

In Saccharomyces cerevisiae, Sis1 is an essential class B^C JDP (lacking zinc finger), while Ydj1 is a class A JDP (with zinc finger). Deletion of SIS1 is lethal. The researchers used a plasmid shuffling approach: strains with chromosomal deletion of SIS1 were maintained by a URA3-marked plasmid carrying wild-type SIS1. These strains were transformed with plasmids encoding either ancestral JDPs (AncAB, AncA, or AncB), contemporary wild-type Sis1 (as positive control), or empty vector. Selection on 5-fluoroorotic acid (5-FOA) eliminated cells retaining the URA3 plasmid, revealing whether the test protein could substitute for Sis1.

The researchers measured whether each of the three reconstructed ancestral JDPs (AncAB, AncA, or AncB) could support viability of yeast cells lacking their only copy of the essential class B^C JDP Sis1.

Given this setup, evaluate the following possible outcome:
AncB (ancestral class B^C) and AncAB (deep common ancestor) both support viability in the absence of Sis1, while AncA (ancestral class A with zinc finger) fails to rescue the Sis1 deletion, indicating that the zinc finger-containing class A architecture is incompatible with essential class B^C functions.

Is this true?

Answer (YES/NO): NO